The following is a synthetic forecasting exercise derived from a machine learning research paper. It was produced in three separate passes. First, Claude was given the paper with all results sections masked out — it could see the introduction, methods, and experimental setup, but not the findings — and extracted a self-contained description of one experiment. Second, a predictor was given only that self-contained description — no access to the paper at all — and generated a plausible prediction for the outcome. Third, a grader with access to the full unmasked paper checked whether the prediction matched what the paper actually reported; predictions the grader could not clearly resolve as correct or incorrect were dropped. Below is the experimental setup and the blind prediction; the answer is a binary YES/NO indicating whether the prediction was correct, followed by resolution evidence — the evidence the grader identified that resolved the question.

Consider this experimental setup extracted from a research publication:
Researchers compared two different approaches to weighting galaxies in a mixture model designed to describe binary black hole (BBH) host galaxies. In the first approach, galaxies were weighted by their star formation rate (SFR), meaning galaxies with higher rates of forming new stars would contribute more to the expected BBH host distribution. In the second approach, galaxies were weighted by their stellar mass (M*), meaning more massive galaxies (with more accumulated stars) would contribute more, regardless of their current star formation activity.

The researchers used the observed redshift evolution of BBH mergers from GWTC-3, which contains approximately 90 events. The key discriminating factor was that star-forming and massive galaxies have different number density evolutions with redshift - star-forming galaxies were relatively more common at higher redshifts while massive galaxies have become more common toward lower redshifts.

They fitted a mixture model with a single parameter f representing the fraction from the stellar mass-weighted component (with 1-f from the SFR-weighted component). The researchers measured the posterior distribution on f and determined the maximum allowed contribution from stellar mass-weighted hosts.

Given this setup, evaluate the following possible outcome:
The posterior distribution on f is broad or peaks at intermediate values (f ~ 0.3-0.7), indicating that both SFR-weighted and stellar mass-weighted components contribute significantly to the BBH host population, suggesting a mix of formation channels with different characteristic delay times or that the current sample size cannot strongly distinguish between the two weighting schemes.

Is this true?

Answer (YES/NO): NO